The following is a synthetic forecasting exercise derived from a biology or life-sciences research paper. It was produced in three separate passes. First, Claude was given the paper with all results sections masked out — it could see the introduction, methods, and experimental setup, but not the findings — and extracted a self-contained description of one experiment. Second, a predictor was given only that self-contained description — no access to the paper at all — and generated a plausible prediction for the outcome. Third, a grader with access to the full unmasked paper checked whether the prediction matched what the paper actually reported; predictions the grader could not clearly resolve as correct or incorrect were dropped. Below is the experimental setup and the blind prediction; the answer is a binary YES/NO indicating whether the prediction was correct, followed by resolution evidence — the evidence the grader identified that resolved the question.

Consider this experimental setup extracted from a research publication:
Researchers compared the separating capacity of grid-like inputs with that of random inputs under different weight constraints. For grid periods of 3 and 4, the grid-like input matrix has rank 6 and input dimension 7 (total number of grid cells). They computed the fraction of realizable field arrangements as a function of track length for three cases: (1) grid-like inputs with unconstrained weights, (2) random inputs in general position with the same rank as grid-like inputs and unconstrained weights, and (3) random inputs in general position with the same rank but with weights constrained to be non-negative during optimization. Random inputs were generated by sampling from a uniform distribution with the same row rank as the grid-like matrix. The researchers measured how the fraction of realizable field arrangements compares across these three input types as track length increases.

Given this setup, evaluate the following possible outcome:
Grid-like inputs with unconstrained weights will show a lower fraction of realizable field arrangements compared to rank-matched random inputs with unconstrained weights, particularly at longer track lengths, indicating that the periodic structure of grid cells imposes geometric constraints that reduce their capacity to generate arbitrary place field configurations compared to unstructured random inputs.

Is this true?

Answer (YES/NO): YES